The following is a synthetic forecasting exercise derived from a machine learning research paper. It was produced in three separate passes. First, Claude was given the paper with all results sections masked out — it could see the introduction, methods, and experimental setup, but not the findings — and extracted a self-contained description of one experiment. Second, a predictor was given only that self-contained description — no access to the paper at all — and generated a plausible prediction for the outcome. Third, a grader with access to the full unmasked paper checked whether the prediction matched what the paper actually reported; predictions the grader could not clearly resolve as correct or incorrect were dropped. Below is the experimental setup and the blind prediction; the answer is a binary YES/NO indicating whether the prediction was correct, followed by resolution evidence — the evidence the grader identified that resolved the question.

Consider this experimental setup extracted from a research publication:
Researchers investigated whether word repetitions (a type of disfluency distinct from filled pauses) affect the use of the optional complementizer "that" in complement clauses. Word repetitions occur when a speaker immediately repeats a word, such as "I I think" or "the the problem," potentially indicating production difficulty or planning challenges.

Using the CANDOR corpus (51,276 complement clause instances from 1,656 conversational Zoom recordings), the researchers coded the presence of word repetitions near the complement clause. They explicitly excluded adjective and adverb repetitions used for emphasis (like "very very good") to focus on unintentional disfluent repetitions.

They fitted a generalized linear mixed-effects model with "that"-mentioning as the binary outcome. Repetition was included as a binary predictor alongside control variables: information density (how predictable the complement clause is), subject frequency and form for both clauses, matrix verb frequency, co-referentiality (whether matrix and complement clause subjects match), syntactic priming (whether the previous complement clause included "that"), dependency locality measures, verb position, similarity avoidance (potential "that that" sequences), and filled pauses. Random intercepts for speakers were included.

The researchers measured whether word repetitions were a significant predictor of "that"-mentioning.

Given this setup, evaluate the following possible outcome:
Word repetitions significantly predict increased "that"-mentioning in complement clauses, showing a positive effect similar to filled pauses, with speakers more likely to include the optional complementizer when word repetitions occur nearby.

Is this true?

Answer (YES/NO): NO